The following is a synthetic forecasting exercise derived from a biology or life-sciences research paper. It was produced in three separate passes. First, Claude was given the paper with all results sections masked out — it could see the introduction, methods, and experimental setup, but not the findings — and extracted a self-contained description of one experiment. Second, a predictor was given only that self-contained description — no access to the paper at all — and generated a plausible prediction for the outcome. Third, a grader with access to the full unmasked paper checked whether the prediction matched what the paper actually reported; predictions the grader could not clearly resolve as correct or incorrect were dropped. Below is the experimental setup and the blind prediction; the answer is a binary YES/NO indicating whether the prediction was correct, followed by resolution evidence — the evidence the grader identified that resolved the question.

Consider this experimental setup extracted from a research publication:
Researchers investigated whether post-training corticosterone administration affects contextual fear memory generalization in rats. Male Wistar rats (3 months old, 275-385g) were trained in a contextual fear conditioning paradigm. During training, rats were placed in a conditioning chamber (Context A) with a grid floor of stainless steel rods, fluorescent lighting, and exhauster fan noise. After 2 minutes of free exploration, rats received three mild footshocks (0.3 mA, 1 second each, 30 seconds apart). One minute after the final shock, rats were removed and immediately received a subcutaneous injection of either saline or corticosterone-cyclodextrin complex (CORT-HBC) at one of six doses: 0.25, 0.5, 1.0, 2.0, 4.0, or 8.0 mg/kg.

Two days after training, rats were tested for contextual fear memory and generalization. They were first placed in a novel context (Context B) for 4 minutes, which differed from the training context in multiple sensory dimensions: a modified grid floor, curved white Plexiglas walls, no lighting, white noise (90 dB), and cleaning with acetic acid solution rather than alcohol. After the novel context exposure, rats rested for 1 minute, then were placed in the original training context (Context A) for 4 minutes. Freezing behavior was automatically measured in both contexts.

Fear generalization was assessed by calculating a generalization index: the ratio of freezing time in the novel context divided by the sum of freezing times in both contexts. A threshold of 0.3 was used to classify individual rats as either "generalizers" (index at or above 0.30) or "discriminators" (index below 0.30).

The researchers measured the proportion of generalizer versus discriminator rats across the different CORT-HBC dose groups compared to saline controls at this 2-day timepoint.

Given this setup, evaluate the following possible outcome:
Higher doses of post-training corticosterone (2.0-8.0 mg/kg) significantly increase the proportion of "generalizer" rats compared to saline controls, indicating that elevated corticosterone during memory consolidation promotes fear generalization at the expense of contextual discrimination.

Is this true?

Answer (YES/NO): NO